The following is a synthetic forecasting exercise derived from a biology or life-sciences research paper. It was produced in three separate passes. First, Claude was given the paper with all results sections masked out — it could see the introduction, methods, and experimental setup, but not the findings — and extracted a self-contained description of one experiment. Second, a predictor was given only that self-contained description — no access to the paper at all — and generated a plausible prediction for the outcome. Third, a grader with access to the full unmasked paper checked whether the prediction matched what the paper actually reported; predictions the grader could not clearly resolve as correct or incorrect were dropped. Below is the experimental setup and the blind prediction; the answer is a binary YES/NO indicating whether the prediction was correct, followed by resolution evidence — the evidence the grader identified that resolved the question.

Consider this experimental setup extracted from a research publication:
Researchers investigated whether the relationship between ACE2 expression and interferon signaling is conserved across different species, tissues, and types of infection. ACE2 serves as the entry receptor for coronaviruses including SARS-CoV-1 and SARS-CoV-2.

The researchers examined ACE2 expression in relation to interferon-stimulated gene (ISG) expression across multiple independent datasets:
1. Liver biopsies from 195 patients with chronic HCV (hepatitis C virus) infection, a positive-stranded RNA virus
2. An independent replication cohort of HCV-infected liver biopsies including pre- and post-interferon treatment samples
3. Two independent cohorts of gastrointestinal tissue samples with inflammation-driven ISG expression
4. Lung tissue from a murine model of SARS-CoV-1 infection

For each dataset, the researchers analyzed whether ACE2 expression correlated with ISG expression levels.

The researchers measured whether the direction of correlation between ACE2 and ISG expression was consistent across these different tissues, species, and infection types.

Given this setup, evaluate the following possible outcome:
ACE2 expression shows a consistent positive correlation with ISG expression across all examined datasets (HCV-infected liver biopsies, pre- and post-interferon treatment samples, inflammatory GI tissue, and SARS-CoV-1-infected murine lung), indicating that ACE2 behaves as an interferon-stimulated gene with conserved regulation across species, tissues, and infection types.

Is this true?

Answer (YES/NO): NO